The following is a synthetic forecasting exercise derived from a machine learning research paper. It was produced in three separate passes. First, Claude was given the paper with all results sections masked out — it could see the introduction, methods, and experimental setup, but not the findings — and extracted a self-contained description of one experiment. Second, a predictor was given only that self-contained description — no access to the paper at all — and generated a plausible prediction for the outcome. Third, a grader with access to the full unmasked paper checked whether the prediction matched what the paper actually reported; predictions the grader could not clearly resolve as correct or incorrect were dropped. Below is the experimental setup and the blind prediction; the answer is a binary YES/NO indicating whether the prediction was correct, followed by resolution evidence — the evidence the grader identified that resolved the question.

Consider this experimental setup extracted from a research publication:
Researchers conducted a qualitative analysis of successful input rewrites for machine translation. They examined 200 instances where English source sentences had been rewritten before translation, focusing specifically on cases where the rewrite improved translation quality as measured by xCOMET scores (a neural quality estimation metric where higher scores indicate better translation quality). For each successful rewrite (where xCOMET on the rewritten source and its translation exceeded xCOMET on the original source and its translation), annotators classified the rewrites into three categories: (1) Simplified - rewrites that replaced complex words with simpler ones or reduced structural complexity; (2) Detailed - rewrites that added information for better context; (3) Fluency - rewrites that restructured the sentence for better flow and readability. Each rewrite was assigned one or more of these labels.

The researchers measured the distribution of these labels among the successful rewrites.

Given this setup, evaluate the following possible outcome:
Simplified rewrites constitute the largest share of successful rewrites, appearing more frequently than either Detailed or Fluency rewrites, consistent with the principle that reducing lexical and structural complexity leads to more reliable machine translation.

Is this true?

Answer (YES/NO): YES